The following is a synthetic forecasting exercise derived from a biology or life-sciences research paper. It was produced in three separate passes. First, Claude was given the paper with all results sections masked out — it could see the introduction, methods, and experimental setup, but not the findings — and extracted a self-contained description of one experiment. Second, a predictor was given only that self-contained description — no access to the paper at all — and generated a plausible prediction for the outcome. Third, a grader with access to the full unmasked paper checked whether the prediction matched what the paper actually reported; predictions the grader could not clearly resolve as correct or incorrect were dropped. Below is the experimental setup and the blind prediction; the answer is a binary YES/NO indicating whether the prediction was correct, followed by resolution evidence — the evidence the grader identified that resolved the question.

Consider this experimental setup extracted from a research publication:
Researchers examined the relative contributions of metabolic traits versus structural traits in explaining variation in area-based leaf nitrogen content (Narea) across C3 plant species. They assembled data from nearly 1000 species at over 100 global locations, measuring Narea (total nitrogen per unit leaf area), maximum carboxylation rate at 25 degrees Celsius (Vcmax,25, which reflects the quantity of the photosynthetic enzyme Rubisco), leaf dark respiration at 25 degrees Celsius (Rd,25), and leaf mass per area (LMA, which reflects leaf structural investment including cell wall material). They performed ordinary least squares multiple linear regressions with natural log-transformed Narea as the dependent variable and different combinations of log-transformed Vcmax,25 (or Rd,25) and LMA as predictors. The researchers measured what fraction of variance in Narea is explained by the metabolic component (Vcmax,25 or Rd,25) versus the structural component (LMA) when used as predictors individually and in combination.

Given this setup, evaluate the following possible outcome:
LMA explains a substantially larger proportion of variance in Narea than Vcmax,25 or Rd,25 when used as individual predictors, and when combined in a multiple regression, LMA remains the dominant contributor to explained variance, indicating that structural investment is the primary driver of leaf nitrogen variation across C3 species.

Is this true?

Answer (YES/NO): YES